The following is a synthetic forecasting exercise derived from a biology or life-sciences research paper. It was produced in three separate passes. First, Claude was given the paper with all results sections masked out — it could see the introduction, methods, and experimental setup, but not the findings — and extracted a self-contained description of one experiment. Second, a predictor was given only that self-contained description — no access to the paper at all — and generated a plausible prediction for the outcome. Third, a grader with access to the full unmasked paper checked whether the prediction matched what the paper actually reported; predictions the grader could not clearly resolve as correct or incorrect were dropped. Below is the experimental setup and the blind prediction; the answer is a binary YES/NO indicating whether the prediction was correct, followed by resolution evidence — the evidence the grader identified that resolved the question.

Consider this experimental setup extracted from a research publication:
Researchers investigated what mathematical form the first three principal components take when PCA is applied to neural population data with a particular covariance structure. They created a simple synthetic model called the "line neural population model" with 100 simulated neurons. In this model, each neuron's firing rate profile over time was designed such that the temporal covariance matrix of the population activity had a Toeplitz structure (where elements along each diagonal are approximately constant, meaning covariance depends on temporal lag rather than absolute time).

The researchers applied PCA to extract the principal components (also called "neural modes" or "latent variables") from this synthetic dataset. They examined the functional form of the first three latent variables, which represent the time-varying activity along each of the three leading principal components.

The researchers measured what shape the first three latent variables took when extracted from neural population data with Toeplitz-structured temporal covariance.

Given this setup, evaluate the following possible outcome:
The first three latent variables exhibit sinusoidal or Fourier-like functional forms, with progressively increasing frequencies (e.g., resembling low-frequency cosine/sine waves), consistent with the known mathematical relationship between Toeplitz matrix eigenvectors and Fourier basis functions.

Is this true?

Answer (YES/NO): YES